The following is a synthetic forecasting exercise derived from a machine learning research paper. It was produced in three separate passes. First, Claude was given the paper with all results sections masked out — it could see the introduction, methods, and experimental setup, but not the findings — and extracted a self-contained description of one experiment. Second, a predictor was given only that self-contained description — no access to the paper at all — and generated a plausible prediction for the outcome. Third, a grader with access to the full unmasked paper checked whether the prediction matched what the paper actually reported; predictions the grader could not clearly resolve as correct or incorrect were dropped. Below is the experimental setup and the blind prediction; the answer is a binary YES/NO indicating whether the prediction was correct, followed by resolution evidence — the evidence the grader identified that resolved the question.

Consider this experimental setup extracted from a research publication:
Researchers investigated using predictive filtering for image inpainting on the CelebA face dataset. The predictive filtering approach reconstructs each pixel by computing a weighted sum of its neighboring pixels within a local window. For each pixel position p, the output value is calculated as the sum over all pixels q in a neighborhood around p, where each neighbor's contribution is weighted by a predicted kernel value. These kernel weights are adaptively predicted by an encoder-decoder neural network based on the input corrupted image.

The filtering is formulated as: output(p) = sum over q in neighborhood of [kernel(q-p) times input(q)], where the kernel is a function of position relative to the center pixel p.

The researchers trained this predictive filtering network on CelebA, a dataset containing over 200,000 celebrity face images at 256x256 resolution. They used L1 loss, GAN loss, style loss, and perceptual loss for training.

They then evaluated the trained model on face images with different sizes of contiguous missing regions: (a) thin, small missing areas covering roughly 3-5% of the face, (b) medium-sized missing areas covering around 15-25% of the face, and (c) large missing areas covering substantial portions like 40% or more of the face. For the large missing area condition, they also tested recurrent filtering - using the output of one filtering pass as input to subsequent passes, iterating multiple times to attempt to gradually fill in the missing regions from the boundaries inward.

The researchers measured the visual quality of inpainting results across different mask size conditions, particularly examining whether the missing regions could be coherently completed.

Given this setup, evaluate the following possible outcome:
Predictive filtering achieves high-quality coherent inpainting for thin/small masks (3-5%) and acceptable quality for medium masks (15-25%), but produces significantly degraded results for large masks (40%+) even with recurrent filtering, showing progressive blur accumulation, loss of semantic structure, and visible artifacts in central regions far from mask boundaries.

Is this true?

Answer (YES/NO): NO